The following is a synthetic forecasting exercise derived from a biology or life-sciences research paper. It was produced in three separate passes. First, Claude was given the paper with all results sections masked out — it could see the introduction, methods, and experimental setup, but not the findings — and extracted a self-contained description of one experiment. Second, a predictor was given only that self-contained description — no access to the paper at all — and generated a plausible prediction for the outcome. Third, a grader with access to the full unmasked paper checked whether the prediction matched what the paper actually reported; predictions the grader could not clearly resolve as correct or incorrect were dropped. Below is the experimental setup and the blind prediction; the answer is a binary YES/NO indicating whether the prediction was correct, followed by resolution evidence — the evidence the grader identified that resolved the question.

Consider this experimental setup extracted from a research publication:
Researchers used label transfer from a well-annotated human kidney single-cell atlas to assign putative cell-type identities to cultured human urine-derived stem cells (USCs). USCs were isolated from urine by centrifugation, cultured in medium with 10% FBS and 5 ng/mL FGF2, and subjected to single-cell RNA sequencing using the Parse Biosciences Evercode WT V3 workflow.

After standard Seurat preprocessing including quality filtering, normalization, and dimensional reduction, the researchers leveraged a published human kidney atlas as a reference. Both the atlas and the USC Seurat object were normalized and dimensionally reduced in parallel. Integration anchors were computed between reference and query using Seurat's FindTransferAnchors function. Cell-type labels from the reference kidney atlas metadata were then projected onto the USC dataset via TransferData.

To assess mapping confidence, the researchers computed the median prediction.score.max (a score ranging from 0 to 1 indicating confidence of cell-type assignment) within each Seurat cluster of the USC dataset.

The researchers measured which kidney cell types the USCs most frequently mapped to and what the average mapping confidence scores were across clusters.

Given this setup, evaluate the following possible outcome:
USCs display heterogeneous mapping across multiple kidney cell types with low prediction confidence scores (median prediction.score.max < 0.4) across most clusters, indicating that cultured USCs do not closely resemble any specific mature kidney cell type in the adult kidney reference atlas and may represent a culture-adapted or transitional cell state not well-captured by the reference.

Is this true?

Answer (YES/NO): NO